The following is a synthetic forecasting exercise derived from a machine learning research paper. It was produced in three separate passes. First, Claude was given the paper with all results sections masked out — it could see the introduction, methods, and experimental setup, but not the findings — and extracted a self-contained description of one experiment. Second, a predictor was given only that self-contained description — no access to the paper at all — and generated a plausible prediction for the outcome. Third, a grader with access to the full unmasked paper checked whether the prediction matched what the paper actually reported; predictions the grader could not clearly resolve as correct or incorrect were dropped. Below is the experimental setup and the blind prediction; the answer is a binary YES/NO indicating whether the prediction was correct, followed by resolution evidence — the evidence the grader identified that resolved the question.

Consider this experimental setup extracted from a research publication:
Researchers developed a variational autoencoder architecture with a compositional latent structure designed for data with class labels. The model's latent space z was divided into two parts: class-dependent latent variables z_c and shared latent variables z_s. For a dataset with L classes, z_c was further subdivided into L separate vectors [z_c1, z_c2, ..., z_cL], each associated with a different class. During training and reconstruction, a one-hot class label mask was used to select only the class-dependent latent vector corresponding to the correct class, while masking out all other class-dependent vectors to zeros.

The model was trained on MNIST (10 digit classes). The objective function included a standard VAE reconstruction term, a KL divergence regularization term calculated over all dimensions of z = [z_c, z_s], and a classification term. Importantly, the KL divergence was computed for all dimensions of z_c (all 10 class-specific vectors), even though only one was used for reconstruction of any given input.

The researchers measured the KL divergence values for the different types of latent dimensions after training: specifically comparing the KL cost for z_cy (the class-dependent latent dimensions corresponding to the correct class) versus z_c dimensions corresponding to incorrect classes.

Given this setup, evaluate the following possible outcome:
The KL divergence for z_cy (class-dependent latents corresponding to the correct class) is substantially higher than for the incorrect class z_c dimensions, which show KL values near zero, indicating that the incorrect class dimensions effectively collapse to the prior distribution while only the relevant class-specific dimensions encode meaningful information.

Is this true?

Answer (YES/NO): YES